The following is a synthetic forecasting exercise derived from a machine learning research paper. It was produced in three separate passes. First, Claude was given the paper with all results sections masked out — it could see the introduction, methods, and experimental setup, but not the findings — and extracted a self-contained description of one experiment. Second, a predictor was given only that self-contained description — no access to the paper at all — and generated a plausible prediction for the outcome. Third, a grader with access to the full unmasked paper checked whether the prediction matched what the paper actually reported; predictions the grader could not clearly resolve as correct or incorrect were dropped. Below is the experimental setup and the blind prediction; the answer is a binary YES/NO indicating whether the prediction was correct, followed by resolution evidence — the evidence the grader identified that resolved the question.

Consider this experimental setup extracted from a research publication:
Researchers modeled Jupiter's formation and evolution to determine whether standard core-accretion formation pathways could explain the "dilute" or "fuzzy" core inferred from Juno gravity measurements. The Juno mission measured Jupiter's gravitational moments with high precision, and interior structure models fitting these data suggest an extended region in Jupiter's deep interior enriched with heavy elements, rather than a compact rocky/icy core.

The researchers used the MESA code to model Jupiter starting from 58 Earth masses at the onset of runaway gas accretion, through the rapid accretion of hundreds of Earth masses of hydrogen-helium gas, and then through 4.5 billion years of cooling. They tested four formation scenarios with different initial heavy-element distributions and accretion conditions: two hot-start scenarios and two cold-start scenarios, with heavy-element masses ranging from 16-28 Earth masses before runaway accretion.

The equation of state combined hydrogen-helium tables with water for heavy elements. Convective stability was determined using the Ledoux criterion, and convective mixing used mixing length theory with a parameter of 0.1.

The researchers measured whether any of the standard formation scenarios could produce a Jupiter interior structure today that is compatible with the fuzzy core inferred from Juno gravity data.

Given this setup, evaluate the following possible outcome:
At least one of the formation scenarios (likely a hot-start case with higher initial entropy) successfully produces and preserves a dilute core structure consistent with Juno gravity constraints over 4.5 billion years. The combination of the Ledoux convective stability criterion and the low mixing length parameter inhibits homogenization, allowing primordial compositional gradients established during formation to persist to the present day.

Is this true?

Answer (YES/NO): NO